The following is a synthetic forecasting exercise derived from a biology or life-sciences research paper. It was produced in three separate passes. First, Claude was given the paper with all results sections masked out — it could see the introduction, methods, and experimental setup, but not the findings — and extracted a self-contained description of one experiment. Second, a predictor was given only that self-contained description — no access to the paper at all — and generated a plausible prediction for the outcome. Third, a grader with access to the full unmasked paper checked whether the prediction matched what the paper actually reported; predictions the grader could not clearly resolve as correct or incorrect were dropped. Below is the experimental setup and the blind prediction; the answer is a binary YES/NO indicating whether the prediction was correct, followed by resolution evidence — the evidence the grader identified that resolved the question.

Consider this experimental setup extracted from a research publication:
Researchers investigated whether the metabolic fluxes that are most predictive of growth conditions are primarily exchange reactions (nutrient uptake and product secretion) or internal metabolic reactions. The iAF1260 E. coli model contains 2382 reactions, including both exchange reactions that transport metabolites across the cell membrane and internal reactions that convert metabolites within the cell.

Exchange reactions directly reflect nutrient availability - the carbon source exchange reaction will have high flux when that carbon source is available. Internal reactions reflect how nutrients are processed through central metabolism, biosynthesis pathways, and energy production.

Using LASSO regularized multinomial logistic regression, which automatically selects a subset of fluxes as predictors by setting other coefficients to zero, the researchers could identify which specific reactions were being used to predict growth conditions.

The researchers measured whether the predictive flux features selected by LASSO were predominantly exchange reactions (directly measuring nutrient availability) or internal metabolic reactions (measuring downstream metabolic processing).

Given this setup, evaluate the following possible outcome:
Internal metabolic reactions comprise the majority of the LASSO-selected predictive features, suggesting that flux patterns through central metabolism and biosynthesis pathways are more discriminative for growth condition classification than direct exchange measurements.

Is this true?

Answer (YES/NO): YES